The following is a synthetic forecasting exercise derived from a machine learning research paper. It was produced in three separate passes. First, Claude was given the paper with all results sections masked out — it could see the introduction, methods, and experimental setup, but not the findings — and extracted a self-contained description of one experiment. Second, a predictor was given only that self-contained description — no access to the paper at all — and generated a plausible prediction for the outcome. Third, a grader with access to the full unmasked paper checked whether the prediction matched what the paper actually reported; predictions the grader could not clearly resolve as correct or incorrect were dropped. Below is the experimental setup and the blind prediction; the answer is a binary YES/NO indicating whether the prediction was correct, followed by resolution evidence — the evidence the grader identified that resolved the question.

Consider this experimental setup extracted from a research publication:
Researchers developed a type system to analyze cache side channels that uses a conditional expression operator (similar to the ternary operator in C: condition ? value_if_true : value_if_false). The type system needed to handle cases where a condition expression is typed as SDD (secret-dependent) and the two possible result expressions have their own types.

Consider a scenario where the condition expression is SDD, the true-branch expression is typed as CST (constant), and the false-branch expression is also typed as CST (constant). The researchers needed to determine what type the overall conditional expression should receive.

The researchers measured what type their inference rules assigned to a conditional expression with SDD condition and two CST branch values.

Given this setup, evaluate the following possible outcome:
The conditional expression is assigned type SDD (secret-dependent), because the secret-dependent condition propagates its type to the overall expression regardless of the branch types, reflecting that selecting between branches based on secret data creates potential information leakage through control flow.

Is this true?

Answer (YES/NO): YES